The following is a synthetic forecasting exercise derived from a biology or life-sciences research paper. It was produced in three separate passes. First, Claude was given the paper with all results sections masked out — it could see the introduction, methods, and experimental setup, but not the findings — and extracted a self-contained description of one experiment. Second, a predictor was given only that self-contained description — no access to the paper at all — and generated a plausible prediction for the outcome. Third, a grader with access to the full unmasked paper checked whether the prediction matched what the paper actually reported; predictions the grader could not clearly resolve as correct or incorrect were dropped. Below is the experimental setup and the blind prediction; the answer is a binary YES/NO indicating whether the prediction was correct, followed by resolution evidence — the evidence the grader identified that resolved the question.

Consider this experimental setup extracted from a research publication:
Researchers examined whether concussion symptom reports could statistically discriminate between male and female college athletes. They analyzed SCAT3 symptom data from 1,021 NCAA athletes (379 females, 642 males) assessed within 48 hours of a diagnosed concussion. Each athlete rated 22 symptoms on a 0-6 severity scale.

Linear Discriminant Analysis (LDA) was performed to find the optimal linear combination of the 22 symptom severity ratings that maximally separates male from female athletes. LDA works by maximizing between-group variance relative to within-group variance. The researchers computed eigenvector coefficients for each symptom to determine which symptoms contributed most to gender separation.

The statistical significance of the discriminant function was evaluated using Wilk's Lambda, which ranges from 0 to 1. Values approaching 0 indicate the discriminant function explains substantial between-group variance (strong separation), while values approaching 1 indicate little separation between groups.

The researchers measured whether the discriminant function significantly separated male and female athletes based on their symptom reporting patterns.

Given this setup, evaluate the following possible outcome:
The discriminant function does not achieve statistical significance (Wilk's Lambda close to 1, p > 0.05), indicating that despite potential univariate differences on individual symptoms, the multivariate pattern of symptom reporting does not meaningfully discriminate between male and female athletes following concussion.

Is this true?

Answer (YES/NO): NO